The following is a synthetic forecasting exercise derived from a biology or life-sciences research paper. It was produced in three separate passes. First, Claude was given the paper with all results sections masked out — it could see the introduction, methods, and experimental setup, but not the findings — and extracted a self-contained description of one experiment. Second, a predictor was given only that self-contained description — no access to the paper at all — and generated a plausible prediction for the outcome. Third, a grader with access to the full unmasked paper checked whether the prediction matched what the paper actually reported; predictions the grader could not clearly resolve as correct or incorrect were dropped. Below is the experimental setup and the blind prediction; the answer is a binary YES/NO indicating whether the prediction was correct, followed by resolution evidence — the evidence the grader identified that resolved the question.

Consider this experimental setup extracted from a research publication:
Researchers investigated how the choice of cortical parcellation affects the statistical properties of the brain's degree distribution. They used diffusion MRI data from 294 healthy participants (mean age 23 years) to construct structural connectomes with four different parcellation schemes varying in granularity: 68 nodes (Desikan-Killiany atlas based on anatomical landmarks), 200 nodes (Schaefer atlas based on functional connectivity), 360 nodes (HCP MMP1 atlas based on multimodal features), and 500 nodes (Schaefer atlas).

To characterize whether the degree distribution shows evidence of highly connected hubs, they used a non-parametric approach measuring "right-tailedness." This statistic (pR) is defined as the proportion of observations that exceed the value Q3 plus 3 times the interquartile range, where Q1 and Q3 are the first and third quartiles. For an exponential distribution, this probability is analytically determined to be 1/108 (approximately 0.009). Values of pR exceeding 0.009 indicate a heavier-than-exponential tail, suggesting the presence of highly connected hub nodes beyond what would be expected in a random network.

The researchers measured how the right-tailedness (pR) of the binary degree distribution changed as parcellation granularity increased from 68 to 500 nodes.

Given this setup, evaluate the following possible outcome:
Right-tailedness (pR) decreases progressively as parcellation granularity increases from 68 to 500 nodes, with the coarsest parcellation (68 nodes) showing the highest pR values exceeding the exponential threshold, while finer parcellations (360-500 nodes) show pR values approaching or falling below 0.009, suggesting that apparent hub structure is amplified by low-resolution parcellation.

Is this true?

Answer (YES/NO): NO